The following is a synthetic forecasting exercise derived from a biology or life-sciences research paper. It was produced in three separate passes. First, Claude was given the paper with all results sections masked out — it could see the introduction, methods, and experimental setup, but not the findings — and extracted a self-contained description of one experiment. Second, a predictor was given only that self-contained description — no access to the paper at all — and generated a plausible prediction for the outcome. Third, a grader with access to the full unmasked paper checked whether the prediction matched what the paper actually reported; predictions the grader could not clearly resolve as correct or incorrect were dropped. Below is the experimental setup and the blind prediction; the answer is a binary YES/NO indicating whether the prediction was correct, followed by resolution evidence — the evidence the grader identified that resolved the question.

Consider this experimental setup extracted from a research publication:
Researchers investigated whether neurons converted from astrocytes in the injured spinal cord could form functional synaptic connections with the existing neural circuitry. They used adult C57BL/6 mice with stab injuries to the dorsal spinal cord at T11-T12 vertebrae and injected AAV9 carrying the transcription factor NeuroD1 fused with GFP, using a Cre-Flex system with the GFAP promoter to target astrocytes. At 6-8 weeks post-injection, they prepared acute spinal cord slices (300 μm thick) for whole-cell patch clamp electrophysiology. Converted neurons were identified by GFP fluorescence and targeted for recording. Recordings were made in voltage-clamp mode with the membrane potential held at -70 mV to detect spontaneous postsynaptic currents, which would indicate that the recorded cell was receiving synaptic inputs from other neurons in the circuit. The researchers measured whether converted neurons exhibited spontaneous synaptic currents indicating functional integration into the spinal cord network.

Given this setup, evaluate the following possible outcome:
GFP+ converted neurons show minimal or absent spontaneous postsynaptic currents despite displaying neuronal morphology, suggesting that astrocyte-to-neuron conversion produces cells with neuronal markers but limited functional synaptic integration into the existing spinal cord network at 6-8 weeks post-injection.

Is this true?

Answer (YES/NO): NO